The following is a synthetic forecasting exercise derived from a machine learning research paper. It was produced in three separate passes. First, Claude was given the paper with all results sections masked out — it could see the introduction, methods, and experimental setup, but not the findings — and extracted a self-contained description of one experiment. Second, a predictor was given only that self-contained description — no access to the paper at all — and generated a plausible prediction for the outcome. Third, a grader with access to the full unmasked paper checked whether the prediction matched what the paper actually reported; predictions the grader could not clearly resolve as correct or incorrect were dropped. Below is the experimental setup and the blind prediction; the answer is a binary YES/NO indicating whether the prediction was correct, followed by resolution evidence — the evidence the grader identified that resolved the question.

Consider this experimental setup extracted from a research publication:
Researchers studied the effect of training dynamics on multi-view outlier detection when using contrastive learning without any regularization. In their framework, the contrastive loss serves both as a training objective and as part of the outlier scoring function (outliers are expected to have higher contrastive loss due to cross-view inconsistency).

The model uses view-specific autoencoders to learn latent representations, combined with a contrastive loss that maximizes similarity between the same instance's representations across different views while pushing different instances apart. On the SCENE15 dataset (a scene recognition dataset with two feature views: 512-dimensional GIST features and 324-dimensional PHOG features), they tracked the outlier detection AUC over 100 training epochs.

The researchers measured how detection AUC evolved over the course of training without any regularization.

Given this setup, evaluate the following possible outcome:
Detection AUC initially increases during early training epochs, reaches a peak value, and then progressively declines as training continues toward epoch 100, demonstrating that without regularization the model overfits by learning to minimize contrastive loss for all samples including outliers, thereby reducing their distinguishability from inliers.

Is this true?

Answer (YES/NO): YES